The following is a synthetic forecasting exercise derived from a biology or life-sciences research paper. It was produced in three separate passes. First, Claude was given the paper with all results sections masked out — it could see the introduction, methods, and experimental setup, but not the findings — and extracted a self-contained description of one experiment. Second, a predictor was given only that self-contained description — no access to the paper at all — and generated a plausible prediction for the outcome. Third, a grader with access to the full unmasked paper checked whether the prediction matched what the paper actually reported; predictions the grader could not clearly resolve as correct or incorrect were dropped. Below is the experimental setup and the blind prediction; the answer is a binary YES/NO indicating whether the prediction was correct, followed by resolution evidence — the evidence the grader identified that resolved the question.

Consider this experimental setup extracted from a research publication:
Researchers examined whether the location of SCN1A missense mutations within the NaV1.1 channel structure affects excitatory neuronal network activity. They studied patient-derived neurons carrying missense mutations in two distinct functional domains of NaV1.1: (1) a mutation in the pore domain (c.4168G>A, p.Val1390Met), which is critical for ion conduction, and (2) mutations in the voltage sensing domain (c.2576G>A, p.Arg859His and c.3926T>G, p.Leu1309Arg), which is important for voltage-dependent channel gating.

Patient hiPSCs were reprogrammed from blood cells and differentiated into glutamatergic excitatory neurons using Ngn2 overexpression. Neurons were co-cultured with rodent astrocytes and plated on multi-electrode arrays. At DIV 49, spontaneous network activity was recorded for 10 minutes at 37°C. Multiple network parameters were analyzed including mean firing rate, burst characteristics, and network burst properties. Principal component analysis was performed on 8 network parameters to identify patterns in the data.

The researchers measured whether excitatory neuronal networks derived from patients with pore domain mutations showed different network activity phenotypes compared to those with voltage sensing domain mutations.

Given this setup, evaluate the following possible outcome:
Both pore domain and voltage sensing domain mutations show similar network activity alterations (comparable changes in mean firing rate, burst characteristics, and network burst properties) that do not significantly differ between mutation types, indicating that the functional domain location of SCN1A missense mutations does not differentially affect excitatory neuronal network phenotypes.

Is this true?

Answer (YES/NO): NO